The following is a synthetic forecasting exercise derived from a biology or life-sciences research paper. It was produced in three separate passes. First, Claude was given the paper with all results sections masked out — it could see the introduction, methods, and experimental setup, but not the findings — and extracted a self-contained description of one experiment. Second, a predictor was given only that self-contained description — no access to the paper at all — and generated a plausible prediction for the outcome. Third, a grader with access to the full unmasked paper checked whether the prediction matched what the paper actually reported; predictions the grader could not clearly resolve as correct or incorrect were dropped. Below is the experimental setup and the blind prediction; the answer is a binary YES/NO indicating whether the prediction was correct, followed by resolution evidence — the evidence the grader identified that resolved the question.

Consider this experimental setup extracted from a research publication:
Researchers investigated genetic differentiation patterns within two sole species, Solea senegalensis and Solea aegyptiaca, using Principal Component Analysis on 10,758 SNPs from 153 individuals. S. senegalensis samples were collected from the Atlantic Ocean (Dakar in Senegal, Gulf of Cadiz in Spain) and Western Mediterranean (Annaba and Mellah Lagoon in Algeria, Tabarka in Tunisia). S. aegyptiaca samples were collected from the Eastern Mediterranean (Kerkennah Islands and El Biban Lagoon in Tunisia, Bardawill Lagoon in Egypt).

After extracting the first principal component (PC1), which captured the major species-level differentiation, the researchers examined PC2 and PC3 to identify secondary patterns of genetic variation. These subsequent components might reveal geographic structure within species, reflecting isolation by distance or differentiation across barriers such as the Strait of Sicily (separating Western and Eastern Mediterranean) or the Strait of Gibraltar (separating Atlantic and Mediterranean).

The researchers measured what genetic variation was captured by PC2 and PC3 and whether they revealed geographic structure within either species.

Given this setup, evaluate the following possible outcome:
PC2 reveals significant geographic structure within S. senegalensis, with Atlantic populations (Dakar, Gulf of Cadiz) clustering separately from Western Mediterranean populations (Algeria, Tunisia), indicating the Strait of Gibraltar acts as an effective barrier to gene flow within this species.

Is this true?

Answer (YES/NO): NO